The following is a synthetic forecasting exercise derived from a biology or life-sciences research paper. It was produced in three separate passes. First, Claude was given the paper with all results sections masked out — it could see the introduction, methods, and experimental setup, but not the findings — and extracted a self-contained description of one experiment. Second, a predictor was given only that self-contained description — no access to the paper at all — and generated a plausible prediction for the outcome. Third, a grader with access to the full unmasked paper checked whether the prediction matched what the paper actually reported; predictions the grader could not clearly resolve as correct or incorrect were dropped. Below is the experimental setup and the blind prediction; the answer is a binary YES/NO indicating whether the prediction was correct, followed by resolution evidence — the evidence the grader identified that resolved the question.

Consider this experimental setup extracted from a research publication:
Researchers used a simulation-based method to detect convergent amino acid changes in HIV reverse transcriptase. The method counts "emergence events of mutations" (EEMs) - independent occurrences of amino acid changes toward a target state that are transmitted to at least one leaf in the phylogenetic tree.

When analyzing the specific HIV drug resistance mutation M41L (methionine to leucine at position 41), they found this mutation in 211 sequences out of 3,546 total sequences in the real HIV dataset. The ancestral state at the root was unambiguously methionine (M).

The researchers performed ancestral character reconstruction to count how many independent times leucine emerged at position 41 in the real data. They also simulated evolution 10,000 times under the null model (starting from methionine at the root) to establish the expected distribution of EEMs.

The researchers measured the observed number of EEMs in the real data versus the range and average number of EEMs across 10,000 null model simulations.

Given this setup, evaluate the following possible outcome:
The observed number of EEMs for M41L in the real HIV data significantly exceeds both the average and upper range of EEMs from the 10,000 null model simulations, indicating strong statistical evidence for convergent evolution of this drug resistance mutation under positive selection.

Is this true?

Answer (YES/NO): YES